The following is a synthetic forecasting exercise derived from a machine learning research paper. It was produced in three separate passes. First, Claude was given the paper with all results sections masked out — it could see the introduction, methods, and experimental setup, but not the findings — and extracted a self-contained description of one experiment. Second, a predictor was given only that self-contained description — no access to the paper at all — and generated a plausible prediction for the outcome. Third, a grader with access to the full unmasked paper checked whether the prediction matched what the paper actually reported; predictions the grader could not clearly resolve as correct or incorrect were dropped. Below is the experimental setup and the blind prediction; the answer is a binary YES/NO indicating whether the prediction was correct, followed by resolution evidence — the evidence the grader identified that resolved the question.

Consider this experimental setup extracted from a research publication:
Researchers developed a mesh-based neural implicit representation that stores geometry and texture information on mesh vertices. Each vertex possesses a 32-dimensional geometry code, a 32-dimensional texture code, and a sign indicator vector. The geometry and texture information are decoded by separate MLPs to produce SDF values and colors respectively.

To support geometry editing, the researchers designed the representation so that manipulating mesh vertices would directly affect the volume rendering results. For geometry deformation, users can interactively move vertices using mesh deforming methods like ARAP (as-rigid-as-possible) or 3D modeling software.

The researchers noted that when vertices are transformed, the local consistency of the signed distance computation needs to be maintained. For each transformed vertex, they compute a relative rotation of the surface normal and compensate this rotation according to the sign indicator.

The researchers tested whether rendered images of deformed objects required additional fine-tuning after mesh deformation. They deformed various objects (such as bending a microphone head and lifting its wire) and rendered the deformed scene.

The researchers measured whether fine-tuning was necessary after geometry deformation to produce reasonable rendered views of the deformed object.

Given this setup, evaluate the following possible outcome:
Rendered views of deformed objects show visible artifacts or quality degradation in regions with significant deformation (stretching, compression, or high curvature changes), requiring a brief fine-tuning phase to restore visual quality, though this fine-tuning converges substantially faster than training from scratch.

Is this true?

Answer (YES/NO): NO